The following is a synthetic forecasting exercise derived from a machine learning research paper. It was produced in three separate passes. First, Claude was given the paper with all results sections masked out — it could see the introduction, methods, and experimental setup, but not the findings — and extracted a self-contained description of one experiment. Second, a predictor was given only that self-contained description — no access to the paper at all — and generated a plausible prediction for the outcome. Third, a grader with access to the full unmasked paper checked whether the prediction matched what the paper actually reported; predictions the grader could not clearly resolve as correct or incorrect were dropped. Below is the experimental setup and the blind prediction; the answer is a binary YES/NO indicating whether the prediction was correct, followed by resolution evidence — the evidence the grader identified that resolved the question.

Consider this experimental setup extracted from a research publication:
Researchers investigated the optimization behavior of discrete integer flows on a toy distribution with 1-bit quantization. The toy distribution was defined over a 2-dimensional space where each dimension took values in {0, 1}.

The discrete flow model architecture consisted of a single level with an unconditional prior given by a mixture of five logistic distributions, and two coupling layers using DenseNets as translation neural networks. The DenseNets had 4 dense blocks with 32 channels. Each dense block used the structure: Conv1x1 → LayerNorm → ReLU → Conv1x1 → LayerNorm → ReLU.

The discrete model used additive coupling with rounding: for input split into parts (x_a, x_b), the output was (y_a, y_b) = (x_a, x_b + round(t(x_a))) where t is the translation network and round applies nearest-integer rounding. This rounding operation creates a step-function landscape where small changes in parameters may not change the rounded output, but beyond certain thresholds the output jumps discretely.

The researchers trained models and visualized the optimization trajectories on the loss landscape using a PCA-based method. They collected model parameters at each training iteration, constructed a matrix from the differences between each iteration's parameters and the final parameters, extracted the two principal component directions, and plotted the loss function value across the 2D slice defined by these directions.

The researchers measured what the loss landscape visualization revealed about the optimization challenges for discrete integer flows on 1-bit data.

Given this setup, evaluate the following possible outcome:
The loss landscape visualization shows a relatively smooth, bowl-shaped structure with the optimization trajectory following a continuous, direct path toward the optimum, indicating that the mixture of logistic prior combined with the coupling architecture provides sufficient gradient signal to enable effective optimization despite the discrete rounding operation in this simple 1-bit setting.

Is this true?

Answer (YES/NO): NO